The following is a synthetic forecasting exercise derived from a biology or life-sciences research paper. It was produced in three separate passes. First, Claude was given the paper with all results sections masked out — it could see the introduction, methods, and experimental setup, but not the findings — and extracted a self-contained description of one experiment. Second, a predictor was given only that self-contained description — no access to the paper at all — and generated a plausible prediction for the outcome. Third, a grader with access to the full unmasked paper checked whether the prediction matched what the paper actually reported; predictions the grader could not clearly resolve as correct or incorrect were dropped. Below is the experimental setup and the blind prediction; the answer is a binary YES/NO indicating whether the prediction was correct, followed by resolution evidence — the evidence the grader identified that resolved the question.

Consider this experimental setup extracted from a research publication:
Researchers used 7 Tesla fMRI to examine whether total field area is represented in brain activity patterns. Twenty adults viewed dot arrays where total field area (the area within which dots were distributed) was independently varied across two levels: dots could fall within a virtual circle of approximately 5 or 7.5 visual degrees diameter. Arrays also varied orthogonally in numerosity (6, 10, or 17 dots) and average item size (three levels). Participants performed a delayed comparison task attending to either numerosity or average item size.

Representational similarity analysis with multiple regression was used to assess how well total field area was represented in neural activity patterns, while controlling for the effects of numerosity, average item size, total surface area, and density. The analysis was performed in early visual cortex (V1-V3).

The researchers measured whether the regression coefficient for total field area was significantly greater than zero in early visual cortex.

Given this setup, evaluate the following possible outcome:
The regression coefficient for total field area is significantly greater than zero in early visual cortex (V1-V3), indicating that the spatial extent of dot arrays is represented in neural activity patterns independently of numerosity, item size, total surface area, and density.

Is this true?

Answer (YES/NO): YES